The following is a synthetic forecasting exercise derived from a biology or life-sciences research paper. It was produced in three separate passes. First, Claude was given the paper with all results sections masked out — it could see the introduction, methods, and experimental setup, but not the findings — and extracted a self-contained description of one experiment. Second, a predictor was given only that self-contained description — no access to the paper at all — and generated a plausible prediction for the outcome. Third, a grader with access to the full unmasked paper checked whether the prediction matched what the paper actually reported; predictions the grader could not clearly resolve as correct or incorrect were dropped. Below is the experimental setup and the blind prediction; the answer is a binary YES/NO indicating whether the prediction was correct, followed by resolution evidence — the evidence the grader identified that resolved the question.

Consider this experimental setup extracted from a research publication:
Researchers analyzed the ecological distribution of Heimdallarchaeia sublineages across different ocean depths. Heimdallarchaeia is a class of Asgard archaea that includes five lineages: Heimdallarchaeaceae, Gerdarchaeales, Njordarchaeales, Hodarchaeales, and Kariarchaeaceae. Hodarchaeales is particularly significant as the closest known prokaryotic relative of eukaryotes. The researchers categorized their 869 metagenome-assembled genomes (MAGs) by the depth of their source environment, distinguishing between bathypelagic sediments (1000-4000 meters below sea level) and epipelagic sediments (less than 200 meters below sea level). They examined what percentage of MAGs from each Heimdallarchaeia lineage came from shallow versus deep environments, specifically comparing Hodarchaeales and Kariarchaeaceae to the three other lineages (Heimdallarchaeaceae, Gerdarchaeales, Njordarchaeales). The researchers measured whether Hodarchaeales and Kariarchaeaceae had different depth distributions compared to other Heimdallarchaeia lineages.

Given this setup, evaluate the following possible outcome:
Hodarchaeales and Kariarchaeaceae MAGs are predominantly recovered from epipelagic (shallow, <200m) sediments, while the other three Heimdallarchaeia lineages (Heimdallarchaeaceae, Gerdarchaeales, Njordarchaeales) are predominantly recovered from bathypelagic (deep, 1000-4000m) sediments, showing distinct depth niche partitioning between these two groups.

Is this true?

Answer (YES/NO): YES